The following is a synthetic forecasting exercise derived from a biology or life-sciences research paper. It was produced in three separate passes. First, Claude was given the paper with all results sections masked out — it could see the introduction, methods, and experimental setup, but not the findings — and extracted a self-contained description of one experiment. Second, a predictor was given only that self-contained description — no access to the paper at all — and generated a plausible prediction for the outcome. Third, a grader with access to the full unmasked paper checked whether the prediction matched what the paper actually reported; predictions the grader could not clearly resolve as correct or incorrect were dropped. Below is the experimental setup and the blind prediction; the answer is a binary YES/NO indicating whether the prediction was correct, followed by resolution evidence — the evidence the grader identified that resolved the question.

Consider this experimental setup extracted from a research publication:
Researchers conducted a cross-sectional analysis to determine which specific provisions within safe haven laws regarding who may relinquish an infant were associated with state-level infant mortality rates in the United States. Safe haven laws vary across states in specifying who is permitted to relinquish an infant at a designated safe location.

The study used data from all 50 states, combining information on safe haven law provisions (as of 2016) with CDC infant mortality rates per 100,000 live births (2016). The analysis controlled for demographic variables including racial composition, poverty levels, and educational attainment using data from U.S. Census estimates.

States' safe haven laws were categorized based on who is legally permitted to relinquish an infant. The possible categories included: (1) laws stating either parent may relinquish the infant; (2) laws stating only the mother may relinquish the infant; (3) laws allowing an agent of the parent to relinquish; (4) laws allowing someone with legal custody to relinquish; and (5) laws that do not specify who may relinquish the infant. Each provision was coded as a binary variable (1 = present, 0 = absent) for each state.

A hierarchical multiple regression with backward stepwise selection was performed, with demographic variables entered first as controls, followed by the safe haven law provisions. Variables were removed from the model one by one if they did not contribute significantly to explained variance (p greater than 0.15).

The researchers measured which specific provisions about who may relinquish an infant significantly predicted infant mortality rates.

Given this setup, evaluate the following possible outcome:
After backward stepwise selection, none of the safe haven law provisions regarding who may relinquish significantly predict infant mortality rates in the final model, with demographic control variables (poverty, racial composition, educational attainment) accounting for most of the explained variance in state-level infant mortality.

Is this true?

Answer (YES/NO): NO